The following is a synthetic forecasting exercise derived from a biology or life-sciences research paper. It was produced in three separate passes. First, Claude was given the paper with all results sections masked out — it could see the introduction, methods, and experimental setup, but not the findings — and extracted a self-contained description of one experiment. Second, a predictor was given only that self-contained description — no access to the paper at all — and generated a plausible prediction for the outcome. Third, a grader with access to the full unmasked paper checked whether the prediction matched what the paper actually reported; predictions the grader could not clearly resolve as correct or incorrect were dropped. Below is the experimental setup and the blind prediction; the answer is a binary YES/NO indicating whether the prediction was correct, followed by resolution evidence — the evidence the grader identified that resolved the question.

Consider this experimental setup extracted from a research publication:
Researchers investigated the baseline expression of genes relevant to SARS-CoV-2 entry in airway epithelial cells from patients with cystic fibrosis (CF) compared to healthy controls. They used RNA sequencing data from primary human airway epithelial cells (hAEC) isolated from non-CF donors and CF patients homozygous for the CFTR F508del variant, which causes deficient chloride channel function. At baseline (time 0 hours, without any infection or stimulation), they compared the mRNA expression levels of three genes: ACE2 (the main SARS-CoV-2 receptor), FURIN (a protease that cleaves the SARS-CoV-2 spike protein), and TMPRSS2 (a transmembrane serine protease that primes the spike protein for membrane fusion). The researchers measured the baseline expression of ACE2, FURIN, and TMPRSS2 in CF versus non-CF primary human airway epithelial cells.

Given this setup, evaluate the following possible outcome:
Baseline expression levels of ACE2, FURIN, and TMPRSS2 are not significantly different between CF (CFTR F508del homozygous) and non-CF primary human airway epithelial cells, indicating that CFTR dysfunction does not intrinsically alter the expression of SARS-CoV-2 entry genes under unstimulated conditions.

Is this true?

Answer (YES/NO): NO